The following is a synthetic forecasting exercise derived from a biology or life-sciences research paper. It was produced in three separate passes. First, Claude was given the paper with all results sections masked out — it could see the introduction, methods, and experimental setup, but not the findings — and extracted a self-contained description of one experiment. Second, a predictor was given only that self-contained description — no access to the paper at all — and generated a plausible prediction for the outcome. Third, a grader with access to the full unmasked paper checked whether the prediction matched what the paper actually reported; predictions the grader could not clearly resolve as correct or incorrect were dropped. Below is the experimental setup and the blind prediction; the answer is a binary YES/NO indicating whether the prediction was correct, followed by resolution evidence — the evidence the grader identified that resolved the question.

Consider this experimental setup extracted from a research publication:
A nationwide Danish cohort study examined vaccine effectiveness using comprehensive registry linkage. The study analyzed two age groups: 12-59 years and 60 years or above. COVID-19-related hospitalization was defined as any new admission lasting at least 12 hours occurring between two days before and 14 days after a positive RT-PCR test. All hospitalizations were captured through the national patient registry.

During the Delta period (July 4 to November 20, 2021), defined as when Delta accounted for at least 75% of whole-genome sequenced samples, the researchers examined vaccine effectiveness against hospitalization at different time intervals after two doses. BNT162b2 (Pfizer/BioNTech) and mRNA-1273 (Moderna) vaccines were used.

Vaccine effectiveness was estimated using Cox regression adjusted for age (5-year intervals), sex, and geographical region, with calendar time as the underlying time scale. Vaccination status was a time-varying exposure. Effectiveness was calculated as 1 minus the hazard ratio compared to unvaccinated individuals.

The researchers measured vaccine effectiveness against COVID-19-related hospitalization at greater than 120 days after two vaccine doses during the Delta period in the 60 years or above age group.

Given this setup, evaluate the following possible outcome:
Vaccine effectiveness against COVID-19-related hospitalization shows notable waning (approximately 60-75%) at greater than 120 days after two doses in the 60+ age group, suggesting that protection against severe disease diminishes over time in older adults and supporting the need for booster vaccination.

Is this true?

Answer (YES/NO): NO